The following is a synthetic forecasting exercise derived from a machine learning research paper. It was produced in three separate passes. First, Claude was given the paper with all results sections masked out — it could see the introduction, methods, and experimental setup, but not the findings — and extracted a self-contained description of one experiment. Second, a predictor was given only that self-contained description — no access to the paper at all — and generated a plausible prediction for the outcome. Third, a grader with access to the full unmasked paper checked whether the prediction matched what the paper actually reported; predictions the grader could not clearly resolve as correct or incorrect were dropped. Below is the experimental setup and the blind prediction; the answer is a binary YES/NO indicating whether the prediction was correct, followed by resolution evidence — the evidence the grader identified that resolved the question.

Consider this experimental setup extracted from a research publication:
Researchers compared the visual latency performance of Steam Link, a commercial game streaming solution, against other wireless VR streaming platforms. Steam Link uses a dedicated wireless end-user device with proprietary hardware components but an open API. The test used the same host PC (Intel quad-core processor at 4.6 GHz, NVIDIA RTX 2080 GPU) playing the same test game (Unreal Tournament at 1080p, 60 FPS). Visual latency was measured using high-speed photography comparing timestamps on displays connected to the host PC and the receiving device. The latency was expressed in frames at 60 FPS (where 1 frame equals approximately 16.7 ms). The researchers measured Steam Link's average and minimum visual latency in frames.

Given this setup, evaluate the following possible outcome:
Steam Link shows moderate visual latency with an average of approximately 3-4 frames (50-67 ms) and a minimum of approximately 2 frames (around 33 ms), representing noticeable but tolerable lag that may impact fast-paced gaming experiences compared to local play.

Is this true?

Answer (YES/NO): YES